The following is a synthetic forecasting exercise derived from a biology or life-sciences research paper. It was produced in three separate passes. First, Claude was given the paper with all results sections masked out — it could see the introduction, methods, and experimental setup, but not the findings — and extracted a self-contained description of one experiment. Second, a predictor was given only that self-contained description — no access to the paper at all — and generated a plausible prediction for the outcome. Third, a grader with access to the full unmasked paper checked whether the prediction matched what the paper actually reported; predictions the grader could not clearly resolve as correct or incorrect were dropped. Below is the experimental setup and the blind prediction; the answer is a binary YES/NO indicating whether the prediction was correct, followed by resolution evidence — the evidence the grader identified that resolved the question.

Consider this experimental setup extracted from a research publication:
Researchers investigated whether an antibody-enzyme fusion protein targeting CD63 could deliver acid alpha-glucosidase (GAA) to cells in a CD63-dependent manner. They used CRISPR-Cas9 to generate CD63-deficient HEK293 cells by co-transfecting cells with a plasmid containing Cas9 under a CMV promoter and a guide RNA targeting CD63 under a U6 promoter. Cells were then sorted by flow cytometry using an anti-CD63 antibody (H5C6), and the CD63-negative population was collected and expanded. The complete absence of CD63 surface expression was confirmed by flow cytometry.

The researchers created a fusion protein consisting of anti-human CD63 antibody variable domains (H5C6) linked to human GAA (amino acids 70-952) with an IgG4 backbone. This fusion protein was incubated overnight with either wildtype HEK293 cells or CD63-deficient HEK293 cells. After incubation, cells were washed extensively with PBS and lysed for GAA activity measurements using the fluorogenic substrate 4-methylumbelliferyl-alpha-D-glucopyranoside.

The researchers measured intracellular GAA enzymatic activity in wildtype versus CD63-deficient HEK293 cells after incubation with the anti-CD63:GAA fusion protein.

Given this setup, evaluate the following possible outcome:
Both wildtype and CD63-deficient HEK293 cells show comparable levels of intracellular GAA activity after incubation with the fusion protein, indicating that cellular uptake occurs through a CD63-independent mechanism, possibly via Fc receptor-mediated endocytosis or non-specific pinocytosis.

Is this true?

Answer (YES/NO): NO